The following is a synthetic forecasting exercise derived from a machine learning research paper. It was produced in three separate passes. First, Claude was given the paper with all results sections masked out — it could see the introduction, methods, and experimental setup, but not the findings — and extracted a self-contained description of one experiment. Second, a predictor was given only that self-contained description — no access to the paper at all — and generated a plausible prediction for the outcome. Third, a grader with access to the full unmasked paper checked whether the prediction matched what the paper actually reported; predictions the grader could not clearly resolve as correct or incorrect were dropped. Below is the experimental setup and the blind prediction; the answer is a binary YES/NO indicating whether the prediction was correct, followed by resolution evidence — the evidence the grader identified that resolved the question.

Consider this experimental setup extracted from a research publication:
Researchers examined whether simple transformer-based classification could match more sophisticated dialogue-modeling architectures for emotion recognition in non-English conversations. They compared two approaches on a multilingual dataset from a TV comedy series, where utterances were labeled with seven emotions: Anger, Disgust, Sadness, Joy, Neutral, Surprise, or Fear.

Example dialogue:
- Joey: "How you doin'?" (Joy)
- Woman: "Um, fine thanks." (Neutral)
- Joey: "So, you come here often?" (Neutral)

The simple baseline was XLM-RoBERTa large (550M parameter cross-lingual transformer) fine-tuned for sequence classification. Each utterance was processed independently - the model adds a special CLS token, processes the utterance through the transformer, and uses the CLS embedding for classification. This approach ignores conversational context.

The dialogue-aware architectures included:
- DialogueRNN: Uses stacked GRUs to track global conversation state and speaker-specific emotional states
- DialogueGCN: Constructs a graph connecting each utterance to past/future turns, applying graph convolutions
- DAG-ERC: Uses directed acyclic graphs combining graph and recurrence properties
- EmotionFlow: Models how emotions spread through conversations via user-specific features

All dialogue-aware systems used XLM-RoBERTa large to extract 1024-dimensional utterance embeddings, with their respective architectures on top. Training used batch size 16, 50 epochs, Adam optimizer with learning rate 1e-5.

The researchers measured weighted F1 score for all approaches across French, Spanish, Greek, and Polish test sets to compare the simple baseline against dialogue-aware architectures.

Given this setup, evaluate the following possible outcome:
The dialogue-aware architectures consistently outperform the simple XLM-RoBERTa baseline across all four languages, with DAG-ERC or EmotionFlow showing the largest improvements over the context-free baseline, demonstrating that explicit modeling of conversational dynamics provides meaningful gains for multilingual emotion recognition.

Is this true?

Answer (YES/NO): NO